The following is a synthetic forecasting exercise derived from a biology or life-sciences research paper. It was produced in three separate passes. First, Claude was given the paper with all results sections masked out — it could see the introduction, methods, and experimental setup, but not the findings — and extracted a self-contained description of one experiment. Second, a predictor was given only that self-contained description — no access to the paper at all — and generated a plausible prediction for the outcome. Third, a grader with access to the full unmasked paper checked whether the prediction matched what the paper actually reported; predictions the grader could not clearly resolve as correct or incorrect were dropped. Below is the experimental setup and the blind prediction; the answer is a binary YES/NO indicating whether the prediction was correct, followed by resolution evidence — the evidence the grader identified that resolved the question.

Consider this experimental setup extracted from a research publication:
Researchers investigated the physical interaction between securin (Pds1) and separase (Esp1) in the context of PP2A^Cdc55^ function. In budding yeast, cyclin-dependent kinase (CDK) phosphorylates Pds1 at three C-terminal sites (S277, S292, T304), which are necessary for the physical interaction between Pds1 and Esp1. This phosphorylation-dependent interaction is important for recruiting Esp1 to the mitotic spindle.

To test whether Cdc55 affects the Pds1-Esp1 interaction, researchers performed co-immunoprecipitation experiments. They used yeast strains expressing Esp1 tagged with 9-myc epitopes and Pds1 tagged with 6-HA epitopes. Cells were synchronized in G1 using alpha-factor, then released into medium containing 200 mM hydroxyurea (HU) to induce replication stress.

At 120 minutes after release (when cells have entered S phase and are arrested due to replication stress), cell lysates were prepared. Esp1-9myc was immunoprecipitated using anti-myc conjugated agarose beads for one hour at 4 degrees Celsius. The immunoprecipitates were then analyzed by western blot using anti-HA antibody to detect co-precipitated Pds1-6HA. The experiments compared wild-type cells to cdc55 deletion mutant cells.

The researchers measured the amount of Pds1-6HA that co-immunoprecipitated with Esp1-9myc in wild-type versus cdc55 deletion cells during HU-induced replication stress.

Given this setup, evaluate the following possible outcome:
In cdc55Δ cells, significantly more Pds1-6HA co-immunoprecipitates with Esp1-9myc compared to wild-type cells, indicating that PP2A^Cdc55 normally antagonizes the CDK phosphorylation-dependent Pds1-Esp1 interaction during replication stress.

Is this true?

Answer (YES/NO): NO